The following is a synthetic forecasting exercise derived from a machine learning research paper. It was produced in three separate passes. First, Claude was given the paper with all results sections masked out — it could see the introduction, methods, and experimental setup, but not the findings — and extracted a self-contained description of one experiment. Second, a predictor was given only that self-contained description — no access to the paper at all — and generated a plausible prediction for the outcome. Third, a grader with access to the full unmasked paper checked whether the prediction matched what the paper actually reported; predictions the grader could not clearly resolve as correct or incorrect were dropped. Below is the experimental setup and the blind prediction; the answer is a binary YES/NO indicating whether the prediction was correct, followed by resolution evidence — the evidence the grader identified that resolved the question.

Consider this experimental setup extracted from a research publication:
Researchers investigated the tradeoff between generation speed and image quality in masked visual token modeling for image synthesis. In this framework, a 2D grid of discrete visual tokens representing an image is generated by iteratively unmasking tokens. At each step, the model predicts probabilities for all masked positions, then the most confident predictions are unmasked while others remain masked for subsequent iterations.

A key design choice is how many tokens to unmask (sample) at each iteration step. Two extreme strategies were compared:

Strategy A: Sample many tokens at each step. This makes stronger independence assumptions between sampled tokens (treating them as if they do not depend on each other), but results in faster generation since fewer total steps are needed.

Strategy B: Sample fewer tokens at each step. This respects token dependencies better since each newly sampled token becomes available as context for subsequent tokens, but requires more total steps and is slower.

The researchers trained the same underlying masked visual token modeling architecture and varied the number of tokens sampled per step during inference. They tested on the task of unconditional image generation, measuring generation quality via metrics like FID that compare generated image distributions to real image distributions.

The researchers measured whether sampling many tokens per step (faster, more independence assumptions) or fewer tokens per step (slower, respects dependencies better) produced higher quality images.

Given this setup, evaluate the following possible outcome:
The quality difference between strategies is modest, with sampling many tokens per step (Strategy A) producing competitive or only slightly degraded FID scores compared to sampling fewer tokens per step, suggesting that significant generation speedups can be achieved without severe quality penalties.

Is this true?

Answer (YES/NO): NO